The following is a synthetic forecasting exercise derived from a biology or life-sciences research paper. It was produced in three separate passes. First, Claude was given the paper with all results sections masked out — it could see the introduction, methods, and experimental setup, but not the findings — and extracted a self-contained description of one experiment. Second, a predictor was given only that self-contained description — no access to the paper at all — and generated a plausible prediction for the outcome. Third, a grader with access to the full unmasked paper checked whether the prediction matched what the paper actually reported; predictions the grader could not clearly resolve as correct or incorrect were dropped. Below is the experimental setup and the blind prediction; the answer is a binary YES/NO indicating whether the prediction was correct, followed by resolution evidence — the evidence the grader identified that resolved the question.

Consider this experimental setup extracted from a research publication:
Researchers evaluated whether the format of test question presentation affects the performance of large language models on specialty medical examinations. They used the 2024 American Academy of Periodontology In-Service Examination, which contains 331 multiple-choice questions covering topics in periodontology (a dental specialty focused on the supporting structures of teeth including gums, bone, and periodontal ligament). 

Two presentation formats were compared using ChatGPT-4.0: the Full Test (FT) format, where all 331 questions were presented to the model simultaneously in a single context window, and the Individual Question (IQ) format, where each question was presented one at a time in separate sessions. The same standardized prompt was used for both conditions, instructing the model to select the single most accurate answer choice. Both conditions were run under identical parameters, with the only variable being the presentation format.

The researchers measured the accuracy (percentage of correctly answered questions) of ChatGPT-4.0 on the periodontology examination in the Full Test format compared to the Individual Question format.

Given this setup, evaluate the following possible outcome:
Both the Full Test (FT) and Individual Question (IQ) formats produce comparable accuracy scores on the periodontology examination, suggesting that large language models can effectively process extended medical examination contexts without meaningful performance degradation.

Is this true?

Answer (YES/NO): NO